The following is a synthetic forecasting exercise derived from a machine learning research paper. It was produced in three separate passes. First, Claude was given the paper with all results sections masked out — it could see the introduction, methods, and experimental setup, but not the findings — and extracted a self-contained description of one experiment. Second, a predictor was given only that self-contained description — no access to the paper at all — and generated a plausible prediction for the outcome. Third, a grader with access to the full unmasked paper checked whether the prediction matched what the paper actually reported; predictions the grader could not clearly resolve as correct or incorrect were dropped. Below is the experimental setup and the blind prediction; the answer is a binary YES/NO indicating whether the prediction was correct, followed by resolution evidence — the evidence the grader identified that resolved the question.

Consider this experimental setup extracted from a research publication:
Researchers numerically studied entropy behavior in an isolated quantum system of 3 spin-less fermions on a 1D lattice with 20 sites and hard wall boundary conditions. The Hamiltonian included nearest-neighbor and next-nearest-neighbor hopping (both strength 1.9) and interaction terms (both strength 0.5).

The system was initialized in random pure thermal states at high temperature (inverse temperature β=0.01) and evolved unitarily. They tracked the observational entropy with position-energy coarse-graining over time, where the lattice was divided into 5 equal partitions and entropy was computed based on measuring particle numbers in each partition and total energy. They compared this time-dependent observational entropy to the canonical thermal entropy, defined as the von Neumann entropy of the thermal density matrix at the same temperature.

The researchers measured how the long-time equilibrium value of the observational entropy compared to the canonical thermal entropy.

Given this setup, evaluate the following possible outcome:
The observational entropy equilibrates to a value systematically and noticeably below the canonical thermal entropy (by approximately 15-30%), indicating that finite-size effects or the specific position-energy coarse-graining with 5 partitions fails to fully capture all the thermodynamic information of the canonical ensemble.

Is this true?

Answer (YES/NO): NO